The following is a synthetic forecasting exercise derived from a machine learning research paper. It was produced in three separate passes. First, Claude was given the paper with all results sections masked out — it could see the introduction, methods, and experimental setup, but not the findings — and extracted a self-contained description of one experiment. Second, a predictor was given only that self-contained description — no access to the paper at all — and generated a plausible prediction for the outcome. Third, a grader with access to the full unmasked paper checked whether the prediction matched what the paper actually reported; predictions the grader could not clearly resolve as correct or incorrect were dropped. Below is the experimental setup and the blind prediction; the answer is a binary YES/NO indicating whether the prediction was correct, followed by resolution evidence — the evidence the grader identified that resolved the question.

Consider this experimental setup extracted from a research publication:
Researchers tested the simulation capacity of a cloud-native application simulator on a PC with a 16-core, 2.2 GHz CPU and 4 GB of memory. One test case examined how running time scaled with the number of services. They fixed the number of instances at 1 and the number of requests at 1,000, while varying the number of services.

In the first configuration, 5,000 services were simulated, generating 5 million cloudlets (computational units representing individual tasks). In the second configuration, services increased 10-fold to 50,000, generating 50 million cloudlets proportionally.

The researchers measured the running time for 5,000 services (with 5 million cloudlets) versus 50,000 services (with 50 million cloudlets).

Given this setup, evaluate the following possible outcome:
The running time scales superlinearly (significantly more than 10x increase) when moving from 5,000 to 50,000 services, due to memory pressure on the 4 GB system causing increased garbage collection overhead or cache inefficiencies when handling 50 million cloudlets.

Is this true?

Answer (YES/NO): NO